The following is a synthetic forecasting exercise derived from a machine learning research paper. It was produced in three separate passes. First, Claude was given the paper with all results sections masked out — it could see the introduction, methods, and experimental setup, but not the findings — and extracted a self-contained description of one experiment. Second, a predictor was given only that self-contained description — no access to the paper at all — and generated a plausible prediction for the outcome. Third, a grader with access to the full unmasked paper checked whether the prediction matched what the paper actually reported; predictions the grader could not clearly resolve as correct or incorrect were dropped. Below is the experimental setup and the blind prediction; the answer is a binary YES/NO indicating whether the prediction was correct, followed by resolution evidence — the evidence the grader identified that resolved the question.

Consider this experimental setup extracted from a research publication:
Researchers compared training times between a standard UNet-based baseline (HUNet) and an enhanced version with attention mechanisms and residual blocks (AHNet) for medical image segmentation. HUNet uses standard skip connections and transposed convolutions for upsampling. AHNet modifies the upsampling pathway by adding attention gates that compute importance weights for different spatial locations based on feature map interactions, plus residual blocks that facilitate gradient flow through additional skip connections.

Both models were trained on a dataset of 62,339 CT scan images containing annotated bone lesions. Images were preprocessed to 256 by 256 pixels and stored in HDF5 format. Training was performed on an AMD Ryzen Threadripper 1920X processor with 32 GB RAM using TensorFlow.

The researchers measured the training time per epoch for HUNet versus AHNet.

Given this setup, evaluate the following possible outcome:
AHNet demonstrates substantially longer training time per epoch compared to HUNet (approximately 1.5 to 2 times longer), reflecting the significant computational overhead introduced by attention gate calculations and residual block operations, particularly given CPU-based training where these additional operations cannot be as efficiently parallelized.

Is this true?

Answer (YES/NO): YES